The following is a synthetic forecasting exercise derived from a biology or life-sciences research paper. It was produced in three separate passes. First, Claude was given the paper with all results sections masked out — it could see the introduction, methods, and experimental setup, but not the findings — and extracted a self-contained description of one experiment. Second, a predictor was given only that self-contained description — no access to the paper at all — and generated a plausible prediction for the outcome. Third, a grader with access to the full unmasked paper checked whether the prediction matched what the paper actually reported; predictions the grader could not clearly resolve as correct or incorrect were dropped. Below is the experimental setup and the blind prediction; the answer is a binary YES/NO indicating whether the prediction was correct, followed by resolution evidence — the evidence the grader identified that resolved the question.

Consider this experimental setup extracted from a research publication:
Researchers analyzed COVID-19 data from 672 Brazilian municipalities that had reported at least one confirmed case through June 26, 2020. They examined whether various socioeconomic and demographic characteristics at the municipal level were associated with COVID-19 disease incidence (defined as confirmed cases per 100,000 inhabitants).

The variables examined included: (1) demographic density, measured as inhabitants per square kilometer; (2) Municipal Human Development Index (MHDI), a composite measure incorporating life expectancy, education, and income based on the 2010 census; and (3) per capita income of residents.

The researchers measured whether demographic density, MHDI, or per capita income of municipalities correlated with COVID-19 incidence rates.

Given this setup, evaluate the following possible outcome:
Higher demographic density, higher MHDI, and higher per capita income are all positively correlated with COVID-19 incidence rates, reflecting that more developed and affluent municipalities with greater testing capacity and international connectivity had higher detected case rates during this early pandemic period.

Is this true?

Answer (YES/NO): NO